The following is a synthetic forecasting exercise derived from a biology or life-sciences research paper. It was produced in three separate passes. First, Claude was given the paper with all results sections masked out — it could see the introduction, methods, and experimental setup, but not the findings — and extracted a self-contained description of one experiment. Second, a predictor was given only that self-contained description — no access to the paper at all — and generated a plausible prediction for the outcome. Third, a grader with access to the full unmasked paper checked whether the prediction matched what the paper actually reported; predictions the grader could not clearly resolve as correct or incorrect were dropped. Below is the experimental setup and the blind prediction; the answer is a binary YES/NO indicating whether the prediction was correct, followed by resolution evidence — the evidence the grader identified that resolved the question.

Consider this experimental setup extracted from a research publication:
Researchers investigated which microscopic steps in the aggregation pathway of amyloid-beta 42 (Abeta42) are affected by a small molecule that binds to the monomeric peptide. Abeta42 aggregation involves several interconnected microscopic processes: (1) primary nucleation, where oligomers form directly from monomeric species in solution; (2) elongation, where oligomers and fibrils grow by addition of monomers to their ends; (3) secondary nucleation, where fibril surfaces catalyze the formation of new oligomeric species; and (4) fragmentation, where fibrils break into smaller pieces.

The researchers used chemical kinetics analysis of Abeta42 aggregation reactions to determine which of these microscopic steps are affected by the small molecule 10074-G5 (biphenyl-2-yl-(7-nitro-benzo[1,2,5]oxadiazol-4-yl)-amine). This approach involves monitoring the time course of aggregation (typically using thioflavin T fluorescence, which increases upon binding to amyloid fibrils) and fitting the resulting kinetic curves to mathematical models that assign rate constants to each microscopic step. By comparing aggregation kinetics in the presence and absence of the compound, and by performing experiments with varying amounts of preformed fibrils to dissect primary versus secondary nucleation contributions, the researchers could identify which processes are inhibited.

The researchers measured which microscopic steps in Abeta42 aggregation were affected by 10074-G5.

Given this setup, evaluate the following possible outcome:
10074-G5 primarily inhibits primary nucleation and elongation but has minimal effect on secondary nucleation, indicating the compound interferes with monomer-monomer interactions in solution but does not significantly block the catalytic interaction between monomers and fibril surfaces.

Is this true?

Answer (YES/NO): NO